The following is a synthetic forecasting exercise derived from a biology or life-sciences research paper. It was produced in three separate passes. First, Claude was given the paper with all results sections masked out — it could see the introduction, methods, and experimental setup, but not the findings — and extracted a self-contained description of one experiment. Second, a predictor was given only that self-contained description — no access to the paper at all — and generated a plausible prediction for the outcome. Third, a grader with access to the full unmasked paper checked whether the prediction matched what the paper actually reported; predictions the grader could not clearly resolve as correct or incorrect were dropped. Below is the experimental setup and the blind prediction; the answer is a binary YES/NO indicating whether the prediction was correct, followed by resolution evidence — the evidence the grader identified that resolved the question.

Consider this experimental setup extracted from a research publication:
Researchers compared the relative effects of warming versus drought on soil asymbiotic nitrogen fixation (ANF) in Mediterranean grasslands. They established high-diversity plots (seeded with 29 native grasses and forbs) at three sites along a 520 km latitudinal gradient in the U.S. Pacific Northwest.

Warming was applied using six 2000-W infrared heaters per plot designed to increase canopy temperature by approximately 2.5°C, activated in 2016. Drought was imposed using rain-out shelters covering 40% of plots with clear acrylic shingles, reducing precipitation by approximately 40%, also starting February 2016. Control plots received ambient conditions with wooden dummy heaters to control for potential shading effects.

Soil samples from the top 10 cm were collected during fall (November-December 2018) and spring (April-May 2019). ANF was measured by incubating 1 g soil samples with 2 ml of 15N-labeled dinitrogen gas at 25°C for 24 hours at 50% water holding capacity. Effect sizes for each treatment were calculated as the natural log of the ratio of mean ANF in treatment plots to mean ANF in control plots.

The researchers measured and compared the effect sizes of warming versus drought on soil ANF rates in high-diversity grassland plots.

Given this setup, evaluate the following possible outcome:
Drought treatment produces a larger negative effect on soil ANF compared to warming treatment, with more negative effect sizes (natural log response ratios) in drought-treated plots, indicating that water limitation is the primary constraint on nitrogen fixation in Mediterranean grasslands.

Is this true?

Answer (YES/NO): NO